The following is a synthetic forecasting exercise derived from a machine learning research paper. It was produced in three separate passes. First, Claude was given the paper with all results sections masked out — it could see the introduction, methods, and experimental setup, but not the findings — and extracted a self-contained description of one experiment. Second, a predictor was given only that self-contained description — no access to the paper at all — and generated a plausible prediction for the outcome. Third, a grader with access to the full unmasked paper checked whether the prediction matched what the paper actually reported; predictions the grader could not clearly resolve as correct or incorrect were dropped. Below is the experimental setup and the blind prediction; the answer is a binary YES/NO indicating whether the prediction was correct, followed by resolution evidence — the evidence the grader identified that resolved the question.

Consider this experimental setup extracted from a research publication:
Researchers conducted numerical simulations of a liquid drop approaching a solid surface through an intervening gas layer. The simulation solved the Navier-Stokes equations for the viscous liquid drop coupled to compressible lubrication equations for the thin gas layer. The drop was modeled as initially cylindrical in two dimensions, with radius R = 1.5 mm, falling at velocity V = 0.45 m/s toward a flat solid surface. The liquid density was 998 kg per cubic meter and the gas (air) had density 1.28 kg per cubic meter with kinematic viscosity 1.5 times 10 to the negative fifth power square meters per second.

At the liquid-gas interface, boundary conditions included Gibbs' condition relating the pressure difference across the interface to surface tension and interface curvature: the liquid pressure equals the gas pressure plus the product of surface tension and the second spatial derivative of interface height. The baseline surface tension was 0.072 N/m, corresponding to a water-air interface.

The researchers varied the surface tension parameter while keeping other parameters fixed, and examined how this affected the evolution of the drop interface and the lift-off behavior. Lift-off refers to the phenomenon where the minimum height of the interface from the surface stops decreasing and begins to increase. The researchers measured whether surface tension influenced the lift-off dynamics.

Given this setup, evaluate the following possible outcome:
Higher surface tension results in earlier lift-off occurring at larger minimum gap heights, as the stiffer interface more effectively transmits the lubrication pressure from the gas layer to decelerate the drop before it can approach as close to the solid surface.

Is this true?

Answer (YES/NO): YES